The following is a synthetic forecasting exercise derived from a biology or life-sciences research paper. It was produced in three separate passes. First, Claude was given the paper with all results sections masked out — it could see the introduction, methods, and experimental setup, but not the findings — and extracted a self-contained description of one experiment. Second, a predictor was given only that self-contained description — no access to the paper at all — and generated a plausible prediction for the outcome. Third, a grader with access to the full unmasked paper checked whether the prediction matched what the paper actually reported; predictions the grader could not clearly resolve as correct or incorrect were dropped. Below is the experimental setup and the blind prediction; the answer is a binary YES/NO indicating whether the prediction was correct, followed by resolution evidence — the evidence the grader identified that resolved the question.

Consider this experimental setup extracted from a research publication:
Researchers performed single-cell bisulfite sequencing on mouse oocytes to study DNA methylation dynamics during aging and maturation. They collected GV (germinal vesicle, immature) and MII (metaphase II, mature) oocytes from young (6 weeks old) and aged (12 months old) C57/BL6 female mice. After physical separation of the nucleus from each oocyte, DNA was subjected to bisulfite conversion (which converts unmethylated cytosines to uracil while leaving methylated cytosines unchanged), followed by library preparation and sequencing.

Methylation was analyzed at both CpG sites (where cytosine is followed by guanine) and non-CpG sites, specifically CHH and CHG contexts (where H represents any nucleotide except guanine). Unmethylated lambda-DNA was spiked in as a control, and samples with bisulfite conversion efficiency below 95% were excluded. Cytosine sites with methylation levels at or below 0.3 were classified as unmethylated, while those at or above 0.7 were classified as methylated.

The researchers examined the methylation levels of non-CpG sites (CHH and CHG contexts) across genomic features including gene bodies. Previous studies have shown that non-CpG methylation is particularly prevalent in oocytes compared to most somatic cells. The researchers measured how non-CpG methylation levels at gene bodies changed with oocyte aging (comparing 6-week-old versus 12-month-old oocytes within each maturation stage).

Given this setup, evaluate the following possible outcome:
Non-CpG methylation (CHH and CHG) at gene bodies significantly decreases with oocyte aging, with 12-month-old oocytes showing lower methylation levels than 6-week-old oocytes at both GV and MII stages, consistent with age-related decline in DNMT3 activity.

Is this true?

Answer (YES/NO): NO